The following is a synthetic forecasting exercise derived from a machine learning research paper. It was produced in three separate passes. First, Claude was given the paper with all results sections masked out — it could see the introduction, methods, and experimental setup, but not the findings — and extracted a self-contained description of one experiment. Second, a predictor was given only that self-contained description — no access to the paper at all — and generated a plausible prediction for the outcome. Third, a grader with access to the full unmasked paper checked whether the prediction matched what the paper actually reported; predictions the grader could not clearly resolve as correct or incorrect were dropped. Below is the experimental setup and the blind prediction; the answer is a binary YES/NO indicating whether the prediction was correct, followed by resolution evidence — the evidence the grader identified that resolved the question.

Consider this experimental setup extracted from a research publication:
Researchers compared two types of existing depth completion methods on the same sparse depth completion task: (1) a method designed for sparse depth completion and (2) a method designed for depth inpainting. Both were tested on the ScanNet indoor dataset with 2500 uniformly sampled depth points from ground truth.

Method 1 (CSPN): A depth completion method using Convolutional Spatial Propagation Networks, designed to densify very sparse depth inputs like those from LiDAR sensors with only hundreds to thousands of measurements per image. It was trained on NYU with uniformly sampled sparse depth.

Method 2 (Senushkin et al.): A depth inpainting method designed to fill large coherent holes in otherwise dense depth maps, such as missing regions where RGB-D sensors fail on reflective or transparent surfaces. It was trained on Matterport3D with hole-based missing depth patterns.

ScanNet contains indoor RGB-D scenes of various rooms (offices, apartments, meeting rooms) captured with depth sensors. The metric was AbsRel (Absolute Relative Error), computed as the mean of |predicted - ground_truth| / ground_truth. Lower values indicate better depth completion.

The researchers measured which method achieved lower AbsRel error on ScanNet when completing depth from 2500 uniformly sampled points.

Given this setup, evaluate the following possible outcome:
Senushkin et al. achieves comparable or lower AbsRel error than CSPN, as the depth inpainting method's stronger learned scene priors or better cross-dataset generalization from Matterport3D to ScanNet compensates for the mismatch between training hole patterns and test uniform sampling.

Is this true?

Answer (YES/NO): NO